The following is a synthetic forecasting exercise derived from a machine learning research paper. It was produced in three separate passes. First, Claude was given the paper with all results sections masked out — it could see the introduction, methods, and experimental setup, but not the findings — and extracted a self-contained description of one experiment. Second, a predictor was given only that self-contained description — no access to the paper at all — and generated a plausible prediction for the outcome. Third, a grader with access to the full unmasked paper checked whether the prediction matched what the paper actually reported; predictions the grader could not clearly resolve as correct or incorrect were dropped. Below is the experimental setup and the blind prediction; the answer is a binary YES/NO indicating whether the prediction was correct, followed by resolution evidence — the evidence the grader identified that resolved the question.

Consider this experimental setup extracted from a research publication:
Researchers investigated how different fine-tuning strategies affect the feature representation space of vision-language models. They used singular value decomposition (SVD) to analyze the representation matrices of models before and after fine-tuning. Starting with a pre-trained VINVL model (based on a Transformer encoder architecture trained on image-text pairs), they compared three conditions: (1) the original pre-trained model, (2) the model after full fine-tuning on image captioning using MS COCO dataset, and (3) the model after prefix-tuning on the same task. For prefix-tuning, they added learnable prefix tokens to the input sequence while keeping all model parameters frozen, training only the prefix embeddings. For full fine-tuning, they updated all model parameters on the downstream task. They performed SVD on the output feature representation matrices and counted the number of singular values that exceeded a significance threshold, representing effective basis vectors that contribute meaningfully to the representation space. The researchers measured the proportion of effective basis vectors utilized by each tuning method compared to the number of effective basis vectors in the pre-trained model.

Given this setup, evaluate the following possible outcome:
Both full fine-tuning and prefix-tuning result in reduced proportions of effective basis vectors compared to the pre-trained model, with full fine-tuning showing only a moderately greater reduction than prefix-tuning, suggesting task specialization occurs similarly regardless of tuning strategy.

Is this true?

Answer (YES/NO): NO